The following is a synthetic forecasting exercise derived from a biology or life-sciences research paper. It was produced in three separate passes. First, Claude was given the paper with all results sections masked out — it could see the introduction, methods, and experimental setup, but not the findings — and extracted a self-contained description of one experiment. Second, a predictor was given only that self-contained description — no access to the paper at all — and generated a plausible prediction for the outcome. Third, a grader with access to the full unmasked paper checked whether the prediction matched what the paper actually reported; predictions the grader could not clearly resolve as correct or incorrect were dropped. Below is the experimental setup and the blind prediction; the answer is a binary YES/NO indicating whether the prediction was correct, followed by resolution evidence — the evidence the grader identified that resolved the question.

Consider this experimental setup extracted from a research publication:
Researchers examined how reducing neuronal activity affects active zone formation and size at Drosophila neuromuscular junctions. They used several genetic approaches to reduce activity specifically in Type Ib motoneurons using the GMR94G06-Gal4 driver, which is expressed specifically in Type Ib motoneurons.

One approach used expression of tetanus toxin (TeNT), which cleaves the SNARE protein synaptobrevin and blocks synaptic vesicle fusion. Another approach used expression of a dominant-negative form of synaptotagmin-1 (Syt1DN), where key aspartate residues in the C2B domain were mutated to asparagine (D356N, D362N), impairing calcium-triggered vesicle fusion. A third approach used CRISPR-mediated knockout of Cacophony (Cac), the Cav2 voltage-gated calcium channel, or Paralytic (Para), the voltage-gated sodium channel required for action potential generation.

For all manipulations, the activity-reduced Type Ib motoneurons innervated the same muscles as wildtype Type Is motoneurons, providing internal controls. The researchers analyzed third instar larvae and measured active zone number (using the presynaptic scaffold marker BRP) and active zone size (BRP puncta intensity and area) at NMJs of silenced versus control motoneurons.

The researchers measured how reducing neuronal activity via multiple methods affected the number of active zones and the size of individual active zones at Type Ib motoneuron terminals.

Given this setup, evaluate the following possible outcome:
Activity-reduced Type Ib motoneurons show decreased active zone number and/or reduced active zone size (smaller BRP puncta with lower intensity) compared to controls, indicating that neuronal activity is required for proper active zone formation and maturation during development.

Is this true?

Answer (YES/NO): NO